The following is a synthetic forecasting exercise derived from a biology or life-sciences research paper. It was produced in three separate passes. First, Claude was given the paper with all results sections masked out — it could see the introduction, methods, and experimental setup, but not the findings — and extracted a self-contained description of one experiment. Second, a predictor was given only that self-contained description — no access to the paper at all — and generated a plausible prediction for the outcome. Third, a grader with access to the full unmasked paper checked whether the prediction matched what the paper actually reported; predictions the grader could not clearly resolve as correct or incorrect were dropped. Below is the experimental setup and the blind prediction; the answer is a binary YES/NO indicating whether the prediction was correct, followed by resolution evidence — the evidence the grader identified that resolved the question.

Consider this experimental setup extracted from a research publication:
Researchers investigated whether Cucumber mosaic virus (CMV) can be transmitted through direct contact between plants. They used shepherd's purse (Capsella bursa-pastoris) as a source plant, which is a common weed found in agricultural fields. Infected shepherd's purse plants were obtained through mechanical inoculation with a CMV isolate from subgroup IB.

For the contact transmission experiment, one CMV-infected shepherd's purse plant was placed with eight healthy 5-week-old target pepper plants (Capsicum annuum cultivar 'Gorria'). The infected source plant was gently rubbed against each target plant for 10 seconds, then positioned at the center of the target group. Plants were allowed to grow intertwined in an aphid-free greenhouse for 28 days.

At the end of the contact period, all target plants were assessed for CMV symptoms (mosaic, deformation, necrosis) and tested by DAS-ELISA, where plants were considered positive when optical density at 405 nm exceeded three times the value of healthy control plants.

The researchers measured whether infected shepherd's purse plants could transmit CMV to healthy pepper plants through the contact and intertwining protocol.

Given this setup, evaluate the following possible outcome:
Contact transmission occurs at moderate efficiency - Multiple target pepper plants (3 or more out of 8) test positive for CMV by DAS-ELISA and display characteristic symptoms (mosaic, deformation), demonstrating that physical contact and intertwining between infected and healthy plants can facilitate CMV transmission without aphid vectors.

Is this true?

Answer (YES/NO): YES